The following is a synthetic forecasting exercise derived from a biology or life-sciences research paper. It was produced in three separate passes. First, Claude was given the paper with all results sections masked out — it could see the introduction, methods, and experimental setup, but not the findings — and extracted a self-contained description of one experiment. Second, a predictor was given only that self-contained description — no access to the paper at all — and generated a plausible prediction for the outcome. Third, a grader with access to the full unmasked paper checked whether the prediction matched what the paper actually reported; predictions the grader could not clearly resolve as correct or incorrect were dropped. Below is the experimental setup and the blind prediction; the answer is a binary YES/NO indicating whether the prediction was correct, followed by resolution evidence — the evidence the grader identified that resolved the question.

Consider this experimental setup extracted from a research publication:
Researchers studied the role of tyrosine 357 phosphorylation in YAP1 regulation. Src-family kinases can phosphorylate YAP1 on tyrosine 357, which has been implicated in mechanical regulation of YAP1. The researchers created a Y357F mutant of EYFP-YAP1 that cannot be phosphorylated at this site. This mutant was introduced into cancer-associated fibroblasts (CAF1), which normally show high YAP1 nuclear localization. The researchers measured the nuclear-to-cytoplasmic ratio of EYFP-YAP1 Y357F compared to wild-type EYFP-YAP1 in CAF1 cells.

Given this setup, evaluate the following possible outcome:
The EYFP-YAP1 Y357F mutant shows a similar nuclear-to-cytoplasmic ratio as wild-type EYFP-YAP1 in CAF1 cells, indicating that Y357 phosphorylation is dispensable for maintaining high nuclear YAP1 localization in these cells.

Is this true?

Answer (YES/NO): YES